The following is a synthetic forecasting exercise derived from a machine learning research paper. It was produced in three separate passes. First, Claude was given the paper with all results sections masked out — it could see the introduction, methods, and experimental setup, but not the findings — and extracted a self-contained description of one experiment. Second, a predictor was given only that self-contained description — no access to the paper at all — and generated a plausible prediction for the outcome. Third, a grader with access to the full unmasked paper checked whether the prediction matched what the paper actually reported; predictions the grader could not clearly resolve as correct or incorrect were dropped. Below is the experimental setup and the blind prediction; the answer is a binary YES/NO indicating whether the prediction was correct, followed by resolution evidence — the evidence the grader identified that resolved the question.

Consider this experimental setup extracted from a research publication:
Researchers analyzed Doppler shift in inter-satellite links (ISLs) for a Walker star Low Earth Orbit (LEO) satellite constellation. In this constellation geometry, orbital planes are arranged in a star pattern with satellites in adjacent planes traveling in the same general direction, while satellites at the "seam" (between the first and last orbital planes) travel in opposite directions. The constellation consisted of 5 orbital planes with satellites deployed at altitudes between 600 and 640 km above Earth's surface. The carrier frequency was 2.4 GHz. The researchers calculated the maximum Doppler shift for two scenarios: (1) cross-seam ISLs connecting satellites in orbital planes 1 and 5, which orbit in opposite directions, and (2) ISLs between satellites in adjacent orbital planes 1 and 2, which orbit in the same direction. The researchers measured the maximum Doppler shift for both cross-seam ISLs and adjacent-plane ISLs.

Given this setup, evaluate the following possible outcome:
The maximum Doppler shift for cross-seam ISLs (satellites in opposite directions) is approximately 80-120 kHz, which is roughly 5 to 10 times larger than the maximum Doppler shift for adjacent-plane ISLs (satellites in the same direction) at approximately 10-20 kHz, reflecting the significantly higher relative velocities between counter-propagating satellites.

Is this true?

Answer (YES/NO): NO